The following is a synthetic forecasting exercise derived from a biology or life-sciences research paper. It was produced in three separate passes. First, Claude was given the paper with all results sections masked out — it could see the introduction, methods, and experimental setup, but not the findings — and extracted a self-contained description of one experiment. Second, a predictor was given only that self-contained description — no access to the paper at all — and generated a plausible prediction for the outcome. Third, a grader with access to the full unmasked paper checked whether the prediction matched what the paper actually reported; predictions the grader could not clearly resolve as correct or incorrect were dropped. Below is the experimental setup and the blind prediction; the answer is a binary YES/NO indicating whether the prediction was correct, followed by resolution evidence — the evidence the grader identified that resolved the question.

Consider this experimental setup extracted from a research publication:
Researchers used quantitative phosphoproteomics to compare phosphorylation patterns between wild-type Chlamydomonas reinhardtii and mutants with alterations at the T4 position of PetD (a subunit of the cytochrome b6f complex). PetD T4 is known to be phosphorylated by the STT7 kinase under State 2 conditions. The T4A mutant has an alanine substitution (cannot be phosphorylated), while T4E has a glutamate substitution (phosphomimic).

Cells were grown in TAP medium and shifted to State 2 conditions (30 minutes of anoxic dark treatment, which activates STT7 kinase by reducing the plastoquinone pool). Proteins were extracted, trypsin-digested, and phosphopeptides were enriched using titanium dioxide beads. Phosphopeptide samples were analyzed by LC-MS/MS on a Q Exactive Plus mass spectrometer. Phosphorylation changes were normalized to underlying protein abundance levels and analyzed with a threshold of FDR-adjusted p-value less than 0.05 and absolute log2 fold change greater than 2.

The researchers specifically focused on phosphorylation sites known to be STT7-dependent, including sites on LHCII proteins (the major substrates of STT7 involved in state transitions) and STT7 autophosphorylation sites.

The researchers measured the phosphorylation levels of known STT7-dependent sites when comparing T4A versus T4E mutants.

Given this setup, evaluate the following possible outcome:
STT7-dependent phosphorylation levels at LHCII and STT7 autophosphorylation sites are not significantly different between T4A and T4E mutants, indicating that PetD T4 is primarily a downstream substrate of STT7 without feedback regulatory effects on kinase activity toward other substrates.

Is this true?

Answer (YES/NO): NO